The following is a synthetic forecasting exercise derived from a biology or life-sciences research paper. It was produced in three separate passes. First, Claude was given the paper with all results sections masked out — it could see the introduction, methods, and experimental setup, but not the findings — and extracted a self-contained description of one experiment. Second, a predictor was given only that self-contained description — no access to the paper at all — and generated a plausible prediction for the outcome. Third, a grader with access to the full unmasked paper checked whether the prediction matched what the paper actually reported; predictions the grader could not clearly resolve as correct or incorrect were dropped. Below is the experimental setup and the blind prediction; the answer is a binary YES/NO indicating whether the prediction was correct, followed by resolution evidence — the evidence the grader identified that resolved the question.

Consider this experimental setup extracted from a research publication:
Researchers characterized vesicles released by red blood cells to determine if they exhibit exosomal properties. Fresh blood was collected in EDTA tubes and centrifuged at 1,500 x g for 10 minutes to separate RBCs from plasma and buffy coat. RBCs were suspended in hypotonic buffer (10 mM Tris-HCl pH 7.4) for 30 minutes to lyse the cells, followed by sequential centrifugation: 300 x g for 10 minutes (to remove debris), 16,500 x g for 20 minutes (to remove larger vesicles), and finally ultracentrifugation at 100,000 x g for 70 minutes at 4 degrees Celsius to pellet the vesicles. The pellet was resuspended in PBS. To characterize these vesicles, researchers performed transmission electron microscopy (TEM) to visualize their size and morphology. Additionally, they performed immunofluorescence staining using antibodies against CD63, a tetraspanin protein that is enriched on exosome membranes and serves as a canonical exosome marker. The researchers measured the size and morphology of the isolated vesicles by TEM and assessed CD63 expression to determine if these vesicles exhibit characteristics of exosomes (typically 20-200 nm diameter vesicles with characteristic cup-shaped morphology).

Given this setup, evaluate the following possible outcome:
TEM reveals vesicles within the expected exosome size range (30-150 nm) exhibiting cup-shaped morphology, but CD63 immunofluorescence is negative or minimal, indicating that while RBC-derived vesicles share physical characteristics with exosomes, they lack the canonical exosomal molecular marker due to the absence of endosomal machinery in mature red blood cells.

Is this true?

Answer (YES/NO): NO